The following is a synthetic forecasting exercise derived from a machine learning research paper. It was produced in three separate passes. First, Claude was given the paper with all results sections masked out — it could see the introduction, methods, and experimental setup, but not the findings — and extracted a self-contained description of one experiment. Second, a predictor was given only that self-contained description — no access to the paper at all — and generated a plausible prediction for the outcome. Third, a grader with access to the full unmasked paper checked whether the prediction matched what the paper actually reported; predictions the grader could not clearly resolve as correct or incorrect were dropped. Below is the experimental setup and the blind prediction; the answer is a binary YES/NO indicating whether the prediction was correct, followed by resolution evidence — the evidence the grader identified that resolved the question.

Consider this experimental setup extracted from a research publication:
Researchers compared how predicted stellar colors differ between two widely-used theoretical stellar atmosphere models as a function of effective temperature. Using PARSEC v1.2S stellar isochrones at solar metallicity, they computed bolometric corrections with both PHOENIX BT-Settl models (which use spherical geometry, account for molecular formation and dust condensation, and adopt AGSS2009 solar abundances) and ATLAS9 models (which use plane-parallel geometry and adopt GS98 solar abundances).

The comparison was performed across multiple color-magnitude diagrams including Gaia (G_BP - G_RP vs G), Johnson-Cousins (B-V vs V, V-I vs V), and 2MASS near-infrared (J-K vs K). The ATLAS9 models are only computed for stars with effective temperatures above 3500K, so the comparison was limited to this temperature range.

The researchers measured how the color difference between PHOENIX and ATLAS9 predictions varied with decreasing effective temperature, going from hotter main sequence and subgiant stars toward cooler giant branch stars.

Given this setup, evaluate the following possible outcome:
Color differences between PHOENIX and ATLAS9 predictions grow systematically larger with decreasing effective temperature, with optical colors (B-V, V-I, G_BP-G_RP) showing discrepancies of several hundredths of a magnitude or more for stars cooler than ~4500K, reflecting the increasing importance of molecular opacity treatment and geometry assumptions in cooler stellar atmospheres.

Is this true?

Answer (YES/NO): YES